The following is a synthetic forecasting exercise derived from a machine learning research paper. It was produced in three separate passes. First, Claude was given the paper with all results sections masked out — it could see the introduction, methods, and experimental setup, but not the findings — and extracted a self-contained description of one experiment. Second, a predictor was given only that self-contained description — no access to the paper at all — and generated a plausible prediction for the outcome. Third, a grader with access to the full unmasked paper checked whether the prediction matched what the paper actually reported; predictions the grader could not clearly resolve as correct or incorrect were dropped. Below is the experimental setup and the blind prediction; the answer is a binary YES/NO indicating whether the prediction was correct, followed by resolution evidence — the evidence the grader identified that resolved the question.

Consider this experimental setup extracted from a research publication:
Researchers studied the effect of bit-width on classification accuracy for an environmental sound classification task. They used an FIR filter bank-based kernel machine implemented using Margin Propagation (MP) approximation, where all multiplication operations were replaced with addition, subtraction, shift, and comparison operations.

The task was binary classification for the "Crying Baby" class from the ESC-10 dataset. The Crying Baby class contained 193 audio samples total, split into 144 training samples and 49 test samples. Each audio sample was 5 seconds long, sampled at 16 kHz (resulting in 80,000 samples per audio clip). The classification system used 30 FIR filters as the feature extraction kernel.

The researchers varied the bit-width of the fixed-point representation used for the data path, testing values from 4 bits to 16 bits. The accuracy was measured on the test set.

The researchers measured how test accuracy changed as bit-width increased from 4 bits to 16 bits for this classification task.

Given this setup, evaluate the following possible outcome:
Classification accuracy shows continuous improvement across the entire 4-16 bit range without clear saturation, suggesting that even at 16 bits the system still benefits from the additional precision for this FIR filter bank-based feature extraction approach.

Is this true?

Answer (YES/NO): NO